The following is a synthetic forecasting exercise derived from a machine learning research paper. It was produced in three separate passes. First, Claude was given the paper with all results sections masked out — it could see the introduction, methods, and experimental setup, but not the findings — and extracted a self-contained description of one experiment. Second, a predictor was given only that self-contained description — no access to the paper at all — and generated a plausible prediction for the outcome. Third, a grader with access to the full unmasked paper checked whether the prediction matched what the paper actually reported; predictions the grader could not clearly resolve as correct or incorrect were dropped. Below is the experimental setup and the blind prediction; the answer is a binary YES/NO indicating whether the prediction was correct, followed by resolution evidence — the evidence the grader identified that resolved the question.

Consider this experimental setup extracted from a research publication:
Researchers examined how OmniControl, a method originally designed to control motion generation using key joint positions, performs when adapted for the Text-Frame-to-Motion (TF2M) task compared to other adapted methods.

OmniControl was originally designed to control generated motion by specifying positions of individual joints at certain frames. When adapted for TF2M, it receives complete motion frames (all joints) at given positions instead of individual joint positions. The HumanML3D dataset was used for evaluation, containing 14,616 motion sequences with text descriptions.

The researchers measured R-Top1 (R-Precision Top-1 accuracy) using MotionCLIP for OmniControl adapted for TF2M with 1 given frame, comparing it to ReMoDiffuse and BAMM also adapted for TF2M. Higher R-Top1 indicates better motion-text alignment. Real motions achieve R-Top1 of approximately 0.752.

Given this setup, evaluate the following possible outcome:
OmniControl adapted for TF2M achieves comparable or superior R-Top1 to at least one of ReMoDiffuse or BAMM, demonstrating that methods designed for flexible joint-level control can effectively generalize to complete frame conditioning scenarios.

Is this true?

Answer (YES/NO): NO